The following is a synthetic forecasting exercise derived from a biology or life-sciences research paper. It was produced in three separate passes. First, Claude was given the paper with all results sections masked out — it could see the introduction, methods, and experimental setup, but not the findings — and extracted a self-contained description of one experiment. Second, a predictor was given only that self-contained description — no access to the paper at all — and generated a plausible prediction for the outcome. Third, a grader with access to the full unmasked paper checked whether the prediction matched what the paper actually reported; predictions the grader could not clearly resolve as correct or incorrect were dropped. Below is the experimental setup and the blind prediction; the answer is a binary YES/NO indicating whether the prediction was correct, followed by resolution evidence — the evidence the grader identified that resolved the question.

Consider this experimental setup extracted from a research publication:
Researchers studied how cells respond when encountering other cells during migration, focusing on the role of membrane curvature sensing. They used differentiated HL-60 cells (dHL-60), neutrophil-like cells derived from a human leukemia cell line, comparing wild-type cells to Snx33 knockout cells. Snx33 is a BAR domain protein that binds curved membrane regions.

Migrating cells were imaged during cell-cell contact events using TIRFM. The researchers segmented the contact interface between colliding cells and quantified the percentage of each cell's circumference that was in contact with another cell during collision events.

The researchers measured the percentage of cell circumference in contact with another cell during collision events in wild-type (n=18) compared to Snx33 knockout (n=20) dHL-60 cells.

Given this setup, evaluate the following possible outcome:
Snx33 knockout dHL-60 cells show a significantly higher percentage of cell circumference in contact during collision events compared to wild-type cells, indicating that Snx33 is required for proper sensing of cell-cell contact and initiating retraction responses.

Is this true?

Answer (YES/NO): YES